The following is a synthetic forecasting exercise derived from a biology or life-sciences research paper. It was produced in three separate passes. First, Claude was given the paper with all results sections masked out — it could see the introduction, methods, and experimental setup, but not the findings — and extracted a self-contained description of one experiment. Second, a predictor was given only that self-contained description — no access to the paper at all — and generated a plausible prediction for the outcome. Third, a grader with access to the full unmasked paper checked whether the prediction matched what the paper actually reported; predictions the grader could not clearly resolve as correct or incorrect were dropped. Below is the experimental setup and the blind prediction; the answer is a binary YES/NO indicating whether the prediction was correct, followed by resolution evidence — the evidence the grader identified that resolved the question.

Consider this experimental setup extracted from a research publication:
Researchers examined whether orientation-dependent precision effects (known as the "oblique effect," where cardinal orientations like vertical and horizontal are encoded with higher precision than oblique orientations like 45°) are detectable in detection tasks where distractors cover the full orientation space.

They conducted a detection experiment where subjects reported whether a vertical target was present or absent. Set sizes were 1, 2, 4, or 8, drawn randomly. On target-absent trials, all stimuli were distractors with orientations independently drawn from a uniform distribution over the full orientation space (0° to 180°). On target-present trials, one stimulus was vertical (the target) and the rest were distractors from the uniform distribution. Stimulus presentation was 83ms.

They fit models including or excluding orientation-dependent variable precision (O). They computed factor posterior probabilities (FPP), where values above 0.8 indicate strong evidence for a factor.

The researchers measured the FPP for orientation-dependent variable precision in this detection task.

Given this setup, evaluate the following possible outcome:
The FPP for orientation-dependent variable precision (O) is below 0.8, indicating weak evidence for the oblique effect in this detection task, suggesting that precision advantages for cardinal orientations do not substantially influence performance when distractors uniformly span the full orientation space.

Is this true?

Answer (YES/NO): YES